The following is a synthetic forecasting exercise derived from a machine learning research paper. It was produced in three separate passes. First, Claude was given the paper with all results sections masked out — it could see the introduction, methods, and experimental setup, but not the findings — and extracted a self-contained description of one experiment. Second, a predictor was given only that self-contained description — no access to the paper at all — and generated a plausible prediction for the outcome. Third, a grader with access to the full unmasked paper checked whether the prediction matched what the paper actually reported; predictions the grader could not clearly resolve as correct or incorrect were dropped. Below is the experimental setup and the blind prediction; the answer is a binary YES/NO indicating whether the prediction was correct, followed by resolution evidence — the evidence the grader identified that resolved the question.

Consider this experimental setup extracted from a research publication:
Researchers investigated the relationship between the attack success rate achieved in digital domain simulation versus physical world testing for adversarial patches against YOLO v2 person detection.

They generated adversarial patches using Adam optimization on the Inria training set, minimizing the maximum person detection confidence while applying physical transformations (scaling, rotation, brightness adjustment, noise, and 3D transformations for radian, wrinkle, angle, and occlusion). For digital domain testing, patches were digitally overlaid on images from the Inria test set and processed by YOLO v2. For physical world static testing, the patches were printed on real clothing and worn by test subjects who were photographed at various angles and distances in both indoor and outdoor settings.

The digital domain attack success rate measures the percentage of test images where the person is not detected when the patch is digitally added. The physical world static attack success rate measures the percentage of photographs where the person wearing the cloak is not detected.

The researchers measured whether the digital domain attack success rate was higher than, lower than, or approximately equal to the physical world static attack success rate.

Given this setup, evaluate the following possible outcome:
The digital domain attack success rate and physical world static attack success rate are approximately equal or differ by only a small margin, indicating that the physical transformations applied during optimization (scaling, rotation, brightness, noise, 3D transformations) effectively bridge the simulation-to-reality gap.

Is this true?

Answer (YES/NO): NO